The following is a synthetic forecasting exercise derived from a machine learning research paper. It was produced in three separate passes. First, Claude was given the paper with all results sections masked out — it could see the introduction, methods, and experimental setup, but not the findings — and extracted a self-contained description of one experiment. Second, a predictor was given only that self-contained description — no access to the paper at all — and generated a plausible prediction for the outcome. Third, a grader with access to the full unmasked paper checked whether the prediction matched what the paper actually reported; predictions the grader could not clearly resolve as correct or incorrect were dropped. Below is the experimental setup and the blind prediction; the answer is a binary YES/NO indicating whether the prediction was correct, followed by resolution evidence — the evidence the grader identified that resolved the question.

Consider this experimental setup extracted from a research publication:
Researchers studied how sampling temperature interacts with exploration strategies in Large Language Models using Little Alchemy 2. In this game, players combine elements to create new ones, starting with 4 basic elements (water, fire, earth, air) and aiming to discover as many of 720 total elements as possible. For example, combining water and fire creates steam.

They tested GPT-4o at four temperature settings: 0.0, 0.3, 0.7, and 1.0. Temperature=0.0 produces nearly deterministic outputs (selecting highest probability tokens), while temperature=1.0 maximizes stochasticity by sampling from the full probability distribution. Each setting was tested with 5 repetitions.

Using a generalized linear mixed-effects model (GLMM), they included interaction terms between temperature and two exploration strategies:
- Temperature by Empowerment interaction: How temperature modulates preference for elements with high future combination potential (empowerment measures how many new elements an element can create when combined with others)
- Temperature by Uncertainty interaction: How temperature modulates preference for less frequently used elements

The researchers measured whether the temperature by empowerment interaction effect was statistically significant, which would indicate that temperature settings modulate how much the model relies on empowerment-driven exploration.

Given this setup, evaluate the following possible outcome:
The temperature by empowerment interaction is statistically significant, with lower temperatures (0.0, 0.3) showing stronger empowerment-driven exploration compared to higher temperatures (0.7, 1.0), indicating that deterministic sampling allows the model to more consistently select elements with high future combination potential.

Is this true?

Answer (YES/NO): NO